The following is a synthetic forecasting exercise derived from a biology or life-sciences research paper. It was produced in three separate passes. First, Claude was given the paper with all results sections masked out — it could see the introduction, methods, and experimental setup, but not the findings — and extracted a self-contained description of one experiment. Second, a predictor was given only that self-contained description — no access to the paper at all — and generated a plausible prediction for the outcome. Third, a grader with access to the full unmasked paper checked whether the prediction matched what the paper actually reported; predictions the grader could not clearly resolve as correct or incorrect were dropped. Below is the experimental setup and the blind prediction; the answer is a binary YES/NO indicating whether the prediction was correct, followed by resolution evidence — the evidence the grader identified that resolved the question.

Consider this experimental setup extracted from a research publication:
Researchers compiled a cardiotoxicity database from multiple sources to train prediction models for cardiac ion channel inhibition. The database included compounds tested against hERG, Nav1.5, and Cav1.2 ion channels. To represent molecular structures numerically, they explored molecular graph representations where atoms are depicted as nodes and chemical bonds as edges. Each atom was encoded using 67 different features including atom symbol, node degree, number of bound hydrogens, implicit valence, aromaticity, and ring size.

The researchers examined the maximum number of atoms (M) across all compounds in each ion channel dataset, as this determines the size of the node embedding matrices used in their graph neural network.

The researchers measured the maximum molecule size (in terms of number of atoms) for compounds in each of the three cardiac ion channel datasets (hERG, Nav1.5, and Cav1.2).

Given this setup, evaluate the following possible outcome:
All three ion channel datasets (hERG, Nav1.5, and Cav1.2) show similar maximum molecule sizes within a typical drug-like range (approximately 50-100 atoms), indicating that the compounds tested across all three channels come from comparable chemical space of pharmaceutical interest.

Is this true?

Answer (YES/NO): NO